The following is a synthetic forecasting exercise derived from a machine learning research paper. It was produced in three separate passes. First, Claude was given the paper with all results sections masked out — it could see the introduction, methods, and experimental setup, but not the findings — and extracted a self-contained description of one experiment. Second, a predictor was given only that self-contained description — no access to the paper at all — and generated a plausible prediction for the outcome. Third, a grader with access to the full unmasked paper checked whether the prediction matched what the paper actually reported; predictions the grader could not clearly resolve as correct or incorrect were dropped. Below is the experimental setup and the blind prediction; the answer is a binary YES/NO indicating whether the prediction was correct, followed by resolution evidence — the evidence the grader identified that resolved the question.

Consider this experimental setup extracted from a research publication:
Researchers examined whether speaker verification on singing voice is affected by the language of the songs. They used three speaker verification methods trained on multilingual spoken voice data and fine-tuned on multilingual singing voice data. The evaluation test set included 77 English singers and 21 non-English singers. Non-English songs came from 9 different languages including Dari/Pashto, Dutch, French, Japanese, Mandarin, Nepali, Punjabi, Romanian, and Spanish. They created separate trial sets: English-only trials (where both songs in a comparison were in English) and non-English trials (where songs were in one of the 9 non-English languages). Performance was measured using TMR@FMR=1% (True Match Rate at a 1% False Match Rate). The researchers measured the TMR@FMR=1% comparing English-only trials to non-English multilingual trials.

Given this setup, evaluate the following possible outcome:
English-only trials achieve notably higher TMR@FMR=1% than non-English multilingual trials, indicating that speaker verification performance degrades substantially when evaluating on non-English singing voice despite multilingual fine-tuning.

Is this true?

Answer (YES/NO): YES